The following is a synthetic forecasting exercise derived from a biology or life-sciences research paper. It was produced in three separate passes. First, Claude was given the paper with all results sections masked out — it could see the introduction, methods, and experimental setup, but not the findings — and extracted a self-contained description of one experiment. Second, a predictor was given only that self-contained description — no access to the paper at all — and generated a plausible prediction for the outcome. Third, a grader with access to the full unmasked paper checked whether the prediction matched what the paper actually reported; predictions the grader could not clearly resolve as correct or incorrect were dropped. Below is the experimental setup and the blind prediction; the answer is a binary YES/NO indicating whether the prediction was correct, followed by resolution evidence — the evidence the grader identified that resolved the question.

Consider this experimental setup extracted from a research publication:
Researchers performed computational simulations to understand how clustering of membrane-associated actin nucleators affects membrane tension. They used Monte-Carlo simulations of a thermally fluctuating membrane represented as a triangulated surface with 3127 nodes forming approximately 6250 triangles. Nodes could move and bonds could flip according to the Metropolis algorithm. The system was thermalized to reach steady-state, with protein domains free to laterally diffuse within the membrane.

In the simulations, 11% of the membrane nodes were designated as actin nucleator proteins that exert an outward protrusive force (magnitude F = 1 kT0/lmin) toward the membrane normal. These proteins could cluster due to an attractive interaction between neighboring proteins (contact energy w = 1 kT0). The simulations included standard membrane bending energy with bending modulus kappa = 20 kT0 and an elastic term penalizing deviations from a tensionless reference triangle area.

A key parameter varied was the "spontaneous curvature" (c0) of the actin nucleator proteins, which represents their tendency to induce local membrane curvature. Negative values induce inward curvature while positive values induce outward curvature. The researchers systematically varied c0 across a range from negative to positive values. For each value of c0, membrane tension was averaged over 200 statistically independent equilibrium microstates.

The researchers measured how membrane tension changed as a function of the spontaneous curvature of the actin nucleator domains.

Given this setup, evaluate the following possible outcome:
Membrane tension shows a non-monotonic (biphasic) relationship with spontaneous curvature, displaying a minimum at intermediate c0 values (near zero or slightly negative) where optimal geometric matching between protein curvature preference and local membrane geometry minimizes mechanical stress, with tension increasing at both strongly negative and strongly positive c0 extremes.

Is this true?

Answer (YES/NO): NO